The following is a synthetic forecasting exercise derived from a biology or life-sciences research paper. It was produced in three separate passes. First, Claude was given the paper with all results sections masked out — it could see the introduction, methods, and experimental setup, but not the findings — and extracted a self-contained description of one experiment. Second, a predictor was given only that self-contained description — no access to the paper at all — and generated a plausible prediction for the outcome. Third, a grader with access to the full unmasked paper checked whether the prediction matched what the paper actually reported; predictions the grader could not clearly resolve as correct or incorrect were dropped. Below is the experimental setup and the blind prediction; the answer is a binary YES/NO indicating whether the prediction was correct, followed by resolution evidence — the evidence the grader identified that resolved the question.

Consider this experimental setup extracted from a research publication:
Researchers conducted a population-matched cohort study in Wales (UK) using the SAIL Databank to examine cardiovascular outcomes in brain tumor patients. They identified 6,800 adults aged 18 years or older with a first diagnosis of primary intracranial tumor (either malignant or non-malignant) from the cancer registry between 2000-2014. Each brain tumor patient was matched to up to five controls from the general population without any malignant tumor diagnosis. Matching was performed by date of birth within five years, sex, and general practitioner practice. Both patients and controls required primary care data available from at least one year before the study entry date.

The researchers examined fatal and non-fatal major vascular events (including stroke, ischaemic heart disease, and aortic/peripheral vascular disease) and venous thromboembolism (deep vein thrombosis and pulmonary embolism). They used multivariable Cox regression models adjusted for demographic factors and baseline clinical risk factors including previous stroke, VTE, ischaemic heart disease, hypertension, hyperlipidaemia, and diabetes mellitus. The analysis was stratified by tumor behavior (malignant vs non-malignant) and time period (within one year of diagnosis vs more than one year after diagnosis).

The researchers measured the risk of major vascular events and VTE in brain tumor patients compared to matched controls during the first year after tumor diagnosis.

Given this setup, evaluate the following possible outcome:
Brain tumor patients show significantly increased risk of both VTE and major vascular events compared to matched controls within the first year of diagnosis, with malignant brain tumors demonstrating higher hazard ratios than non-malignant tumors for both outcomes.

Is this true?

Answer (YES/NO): NO